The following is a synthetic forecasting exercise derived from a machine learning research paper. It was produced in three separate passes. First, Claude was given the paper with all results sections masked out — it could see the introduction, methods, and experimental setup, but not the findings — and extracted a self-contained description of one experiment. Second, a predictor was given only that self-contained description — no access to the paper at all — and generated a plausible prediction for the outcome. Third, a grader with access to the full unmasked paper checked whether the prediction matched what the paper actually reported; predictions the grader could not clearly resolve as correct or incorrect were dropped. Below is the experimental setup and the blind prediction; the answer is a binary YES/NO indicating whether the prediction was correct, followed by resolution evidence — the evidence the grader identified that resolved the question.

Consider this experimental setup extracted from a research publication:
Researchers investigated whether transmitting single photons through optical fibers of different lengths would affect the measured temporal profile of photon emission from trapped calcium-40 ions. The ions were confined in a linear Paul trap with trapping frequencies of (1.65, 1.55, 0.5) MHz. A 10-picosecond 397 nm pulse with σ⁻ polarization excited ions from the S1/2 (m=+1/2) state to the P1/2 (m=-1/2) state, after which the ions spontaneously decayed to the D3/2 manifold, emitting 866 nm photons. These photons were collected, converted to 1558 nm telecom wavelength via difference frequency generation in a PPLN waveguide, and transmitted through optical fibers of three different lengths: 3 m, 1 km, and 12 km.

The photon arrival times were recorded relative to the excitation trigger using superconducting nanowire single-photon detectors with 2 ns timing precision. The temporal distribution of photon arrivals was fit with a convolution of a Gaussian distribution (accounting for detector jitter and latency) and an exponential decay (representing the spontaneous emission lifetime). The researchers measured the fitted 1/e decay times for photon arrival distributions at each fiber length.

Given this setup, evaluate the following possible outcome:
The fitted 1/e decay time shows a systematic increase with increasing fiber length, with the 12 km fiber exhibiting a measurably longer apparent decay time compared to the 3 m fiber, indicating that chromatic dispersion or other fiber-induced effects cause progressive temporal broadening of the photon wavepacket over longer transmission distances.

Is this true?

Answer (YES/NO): NO